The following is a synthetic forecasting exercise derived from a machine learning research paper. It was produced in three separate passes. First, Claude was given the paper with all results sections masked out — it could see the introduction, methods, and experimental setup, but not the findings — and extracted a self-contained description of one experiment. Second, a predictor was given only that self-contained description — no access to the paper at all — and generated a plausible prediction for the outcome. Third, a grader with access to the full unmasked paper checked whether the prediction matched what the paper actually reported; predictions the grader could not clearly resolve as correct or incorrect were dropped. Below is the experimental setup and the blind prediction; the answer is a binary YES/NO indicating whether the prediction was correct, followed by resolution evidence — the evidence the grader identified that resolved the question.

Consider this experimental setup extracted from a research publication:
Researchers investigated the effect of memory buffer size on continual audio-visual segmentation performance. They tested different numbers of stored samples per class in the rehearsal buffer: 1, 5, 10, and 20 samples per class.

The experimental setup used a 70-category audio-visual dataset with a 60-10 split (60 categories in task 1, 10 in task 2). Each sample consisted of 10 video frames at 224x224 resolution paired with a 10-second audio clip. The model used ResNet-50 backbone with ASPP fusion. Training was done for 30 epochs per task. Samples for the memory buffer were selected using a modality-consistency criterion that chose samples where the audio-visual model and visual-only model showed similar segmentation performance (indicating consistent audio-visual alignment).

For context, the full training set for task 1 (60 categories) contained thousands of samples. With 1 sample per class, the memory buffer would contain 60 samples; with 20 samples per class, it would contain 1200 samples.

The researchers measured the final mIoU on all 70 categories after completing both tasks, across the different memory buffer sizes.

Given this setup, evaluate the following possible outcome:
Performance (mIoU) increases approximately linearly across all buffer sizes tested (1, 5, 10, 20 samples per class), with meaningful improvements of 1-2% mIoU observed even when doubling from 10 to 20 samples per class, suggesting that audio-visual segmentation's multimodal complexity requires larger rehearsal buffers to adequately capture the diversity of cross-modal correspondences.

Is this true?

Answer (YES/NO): NO